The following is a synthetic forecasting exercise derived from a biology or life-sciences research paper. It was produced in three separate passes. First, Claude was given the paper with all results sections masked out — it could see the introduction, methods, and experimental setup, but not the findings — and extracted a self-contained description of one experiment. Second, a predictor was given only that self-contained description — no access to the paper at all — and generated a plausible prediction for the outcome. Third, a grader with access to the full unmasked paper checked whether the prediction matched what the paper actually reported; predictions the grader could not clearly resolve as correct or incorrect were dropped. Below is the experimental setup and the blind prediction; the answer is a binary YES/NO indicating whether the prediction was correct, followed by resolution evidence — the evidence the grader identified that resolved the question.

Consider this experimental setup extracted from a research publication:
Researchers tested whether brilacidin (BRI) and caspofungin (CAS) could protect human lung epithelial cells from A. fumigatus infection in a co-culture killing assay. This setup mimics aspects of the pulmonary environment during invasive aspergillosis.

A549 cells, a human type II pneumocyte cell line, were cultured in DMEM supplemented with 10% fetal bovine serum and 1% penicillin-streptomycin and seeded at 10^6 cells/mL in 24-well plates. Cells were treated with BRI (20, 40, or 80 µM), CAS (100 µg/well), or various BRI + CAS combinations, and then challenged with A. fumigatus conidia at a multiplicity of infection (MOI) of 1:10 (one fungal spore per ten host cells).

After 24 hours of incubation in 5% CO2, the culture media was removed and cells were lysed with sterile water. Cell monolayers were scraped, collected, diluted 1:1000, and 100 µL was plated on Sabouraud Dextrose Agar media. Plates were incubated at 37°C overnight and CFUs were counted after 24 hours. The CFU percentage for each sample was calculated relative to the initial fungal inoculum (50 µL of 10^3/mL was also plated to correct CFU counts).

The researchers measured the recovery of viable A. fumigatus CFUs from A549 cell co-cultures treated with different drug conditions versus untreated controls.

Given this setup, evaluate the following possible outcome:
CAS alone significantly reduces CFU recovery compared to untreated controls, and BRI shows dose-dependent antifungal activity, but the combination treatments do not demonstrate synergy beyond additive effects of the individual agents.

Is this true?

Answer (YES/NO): NO